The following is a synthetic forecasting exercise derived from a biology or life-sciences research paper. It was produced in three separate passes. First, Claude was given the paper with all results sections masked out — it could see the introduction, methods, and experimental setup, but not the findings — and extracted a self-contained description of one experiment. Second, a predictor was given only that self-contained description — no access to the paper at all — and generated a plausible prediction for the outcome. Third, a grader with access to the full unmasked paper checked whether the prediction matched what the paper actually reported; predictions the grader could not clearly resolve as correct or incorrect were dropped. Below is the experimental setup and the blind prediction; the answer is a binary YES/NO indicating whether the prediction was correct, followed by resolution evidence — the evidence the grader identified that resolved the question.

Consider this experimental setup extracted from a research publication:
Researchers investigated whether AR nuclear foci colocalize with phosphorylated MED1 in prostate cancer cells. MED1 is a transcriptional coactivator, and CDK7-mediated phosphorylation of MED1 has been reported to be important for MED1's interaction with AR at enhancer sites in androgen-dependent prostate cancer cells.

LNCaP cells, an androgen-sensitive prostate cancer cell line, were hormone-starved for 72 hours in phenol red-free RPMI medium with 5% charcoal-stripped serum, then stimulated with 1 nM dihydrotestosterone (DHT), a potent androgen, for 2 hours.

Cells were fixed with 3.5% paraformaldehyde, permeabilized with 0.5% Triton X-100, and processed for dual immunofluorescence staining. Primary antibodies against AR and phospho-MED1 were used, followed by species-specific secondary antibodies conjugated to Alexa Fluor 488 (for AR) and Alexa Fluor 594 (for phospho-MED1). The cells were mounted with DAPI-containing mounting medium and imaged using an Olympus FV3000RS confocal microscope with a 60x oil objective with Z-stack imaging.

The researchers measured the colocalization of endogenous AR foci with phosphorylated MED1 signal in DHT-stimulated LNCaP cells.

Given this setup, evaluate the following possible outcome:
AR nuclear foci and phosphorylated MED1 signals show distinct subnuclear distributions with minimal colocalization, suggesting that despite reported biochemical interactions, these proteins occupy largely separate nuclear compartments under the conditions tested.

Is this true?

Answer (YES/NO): NO